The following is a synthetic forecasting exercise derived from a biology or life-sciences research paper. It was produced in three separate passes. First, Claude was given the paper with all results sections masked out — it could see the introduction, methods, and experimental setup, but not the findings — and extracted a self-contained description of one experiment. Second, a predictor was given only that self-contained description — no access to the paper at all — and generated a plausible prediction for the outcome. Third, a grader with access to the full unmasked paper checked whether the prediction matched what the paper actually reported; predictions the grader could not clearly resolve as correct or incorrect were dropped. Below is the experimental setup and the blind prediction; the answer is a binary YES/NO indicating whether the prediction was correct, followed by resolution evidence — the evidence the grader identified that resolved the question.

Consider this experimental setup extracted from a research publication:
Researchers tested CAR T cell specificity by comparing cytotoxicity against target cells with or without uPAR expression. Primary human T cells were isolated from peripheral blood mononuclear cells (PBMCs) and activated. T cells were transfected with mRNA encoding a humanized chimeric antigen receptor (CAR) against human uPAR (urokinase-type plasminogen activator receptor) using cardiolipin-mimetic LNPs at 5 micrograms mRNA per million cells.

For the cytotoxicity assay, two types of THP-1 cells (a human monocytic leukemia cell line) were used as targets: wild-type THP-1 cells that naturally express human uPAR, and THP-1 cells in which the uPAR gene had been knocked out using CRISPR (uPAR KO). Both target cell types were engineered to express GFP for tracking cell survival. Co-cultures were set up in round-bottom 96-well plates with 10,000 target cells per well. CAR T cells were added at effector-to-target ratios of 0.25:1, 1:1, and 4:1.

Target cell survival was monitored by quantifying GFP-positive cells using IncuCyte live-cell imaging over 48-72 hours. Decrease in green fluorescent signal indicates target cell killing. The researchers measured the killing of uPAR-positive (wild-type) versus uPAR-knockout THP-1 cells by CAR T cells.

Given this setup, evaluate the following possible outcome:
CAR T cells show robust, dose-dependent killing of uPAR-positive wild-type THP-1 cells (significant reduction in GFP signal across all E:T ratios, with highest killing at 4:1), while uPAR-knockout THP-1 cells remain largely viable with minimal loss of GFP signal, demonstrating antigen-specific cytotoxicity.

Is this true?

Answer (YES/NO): YES